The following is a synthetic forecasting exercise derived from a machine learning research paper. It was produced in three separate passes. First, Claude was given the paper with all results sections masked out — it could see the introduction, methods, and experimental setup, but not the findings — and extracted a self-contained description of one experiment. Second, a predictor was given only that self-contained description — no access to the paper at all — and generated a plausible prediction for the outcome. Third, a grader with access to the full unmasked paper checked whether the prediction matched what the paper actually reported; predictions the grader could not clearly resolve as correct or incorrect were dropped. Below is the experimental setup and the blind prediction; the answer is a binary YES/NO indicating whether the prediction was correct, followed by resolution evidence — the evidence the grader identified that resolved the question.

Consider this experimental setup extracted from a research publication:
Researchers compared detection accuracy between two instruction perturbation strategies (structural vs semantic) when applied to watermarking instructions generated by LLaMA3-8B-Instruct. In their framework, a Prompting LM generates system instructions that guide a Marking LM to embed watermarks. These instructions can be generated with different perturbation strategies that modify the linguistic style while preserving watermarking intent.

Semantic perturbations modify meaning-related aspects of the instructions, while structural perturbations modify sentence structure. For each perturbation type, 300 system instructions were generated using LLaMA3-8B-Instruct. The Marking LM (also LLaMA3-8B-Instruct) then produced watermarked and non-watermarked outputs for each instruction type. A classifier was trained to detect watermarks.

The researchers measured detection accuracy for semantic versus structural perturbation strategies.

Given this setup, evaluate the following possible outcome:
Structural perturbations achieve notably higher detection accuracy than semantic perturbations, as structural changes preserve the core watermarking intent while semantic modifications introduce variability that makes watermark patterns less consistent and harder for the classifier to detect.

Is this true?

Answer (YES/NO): YES